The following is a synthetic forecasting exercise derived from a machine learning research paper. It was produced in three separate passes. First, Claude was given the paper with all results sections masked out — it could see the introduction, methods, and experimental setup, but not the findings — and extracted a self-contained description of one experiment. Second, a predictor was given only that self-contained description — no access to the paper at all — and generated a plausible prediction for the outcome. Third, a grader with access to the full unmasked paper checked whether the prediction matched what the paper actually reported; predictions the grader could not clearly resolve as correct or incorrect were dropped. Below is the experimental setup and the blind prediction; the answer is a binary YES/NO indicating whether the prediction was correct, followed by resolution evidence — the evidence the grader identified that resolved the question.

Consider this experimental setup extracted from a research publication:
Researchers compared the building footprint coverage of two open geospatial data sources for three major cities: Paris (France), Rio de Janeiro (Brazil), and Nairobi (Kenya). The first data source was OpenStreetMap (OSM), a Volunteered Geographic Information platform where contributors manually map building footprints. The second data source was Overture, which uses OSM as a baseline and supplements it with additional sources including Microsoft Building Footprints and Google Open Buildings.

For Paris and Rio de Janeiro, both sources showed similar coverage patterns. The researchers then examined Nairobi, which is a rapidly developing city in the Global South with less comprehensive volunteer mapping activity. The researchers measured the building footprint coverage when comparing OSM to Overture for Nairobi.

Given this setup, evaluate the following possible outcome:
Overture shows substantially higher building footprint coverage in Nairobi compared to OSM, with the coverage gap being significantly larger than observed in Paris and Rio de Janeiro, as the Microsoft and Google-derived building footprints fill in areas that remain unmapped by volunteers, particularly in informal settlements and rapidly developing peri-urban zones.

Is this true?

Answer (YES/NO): YES